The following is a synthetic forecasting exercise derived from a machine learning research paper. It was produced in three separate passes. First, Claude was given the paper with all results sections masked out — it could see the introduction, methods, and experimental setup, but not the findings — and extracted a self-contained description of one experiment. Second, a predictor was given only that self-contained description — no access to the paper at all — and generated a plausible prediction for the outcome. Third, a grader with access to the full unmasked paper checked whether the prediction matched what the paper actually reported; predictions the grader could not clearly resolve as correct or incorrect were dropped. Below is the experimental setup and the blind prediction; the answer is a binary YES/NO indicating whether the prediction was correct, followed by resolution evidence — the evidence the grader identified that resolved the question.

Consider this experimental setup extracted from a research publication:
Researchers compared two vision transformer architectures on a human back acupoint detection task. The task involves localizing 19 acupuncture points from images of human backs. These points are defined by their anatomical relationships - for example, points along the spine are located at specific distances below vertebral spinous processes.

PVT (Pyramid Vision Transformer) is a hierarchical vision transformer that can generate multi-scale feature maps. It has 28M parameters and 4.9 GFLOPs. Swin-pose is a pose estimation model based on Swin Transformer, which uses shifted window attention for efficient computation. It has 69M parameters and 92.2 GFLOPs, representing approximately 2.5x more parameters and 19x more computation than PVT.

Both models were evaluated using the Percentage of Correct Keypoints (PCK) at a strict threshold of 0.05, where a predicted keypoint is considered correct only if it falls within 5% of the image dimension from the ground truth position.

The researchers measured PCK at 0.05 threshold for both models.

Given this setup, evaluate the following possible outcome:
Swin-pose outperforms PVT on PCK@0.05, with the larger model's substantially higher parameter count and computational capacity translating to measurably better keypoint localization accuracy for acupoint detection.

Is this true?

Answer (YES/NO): NO